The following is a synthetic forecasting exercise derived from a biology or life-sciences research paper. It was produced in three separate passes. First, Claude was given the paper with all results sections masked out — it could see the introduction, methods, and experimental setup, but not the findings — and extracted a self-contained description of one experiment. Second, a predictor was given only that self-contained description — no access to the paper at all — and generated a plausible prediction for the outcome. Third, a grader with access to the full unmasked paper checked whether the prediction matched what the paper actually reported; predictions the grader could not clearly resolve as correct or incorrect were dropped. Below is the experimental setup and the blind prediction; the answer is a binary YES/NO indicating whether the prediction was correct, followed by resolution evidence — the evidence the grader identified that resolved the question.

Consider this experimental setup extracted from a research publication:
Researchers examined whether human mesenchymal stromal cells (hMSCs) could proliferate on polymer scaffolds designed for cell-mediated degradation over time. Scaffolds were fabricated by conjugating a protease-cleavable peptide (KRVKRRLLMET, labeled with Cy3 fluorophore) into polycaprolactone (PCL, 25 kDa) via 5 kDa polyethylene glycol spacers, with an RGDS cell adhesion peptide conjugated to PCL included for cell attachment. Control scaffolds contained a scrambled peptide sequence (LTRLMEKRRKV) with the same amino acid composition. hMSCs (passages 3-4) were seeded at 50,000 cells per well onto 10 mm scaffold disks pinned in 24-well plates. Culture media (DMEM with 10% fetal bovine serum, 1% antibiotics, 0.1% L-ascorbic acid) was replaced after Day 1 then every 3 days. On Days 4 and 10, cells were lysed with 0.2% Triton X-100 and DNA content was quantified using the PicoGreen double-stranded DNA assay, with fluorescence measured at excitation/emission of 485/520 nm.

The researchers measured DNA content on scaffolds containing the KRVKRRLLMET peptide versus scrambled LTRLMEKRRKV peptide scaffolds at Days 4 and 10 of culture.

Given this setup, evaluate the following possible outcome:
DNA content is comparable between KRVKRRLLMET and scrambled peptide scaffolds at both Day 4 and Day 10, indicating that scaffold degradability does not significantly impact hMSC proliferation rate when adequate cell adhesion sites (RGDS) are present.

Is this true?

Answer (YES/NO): YES